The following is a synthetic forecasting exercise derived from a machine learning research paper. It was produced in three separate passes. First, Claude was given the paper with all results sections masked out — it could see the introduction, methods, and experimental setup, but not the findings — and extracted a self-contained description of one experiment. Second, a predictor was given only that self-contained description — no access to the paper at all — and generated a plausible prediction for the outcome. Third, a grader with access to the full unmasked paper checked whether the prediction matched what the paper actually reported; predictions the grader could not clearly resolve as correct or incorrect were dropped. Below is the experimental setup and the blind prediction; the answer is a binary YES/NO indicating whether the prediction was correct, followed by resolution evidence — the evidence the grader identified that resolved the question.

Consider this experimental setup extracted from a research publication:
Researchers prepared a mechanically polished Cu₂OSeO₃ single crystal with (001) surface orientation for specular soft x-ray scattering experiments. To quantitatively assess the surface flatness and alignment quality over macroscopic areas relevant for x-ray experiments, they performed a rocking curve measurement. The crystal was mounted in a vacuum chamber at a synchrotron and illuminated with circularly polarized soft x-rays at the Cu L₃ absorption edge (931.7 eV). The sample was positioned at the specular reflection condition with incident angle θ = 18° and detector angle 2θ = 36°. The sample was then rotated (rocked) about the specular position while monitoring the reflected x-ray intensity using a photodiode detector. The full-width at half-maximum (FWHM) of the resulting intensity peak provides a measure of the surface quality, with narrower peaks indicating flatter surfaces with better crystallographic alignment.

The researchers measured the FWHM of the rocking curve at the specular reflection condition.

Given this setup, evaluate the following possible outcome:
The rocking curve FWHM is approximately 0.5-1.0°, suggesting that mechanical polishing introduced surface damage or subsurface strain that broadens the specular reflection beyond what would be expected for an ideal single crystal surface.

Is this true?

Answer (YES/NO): NO